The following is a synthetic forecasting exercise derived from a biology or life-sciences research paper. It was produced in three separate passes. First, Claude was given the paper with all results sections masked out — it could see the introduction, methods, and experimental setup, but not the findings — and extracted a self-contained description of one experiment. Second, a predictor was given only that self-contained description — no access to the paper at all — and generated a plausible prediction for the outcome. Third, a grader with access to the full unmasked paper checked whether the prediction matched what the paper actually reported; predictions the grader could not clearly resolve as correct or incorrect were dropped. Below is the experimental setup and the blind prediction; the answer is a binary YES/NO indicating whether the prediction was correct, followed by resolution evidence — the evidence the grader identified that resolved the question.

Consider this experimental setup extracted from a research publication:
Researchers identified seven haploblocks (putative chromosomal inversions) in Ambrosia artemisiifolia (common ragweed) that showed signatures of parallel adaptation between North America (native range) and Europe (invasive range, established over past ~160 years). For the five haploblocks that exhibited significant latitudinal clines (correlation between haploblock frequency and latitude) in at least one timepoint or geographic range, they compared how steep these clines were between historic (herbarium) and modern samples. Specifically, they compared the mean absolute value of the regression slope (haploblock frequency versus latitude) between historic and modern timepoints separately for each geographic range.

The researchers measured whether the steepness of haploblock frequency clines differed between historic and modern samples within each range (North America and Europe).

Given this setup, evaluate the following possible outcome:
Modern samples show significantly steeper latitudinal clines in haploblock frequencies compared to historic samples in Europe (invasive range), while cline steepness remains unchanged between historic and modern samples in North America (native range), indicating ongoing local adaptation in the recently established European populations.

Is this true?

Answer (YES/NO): YES